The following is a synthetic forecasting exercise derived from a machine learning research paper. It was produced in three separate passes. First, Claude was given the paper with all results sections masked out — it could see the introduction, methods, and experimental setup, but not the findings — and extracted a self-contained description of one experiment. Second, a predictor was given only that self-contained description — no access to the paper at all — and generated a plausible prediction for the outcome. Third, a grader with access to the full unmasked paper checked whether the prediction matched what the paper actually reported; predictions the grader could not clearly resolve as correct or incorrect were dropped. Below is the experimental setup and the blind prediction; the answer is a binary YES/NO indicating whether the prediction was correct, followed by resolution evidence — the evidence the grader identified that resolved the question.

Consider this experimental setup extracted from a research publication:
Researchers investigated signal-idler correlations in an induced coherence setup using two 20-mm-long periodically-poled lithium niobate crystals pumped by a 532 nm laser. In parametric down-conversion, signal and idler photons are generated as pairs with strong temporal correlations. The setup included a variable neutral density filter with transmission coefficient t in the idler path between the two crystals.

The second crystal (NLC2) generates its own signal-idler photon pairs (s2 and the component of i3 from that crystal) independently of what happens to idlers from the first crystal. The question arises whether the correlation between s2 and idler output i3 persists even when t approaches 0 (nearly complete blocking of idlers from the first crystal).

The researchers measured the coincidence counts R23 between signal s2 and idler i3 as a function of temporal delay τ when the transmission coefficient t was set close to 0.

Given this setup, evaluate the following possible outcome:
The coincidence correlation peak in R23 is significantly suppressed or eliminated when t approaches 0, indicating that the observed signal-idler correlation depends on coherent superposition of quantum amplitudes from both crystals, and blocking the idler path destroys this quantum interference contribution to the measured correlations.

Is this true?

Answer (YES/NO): NO